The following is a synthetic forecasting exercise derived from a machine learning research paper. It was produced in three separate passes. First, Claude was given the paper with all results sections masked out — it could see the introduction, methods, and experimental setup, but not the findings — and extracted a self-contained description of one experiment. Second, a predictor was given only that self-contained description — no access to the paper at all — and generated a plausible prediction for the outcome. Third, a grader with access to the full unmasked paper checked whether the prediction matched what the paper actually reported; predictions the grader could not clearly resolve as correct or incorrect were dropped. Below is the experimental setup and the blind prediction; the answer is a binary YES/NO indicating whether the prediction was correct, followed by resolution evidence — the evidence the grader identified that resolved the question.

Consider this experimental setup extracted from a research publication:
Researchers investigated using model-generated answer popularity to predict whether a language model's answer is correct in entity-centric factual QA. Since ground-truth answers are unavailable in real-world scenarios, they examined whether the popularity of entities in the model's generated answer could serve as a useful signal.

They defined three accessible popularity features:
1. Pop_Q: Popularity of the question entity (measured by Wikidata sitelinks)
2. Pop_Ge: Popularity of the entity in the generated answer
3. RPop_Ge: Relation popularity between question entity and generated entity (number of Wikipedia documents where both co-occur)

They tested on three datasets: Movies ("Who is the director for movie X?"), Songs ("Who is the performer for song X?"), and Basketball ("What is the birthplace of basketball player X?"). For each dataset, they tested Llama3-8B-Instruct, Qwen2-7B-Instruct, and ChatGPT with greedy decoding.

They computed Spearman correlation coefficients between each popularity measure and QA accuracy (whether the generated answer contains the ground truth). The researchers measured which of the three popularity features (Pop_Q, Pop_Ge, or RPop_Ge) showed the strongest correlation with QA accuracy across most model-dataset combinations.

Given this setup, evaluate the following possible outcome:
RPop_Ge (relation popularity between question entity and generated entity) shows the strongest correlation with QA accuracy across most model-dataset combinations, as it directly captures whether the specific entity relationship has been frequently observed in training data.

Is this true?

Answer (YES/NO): YES